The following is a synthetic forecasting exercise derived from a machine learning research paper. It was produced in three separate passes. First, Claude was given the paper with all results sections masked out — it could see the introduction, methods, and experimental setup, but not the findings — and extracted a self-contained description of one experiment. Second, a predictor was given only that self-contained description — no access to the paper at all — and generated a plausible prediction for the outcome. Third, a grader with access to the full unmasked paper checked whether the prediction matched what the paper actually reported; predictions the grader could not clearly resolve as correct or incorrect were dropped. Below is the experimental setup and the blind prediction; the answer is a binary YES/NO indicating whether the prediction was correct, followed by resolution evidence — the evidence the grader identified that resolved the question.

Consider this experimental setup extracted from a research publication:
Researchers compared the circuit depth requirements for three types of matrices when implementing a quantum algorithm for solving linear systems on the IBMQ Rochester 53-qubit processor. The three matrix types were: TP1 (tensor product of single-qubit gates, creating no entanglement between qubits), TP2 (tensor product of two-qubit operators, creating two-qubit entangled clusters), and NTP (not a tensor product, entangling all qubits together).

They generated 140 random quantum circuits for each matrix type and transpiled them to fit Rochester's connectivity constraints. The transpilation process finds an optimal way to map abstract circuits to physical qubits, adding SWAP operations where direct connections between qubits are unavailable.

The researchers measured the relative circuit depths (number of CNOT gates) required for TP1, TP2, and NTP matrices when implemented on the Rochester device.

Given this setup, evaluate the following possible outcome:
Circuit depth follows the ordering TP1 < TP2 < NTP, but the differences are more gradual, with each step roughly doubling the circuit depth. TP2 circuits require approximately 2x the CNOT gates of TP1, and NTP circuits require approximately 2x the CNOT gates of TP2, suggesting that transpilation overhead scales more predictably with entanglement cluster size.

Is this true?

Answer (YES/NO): NO